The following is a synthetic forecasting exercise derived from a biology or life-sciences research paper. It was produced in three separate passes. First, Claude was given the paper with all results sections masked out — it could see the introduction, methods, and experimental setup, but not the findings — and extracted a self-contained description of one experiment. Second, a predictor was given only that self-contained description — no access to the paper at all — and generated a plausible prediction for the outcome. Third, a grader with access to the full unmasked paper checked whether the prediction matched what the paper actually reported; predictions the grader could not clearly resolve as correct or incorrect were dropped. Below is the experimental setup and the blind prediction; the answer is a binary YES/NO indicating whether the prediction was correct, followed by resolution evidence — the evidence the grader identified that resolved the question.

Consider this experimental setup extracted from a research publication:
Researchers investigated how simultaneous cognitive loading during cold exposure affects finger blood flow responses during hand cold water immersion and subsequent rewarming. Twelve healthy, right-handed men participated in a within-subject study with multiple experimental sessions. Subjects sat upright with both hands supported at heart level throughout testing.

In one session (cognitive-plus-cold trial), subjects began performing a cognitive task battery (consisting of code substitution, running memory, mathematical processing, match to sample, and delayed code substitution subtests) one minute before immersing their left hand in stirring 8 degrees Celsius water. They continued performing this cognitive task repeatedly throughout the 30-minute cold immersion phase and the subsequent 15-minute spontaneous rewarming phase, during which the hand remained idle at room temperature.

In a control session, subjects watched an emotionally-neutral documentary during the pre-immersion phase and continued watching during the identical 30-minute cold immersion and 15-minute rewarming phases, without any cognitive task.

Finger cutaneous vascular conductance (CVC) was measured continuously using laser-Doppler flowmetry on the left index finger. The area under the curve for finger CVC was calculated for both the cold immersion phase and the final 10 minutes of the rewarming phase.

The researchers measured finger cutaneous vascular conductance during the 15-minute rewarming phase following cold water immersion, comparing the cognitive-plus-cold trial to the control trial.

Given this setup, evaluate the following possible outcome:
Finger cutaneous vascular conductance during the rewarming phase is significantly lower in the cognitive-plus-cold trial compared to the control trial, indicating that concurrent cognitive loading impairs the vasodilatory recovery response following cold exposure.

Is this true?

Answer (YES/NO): NO